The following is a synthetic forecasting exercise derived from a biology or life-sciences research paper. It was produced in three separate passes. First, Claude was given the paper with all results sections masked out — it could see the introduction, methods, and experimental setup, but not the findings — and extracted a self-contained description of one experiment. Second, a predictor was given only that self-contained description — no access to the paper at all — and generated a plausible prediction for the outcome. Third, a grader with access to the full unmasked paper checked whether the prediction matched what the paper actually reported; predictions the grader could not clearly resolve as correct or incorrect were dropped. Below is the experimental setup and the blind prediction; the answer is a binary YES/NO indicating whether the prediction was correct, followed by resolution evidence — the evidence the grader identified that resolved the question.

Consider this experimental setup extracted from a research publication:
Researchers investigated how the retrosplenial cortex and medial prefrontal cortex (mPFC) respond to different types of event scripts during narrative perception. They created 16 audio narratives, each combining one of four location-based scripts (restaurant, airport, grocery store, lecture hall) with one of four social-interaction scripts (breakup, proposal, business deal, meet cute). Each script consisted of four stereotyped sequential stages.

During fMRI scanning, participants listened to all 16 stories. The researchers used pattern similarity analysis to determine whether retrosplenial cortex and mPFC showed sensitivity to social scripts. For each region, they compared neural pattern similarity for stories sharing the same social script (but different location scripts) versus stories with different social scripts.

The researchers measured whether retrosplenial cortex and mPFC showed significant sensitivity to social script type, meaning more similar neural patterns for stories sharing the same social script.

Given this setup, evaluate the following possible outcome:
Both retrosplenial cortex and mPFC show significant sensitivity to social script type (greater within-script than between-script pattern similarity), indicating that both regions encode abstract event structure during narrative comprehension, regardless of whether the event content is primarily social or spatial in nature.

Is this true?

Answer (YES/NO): YES